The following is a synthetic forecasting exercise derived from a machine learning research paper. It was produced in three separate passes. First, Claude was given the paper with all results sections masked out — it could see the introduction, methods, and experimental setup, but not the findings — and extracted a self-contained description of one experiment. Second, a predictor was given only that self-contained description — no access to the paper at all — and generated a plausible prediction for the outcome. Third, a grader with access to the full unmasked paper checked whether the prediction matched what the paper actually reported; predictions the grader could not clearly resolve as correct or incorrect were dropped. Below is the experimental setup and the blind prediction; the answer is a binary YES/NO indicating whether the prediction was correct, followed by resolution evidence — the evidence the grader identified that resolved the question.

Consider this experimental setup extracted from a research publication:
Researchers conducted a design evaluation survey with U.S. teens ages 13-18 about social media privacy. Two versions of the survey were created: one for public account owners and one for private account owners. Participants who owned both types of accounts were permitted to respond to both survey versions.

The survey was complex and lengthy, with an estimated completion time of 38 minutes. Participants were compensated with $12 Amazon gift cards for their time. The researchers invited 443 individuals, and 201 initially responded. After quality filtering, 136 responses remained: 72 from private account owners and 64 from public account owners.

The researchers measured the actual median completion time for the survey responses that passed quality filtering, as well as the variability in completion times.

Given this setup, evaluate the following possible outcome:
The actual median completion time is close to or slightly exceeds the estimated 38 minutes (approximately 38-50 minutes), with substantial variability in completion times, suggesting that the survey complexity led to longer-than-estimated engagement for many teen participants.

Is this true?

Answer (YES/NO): YES